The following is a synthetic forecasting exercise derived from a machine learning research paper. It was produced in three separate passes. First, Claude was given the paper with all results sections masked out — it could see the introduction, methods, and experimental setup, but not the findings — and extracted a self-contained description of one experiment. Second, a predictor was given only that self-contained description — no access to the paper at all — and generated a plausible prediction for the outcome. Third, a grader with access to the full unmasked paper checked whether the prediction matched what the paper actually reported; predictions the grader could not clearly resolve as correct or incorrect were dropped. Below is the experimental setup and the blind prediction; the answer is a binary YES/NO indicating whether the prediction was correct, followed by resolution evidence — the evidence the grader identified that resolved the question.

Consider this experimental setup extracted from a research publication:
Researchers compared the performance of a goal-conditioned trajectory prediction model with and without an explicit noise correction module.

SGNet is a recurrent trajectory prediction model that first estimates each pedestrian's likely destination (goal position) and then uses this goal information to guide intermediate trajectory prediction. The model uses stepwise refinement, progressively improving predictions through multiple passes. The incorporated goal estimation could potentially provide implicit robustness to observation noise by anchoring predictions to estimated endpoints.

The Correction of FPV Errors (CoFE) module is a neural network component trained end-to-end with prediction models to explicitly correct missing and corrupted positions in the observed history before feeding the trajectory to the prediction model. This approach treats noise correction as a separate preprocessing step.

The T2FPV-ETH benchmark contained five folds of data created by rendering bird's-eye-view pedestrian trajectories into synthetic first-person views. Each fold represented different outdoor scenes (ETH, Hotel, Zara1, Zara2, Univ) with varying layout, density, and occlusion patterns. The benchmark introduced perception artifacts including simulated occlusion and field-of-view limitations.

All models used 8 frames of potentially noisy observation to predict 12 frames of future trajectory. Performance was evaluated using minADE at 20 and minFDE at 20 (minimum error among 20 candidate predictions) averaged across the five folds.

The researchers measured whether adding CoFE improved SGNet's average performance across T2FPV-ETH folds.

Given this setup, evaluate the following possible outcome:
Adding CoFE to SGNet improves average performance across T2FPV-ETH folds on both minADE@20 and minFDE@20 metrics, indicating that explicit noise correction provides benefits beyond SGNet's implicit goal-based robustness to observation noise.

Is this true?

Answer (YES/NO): YES